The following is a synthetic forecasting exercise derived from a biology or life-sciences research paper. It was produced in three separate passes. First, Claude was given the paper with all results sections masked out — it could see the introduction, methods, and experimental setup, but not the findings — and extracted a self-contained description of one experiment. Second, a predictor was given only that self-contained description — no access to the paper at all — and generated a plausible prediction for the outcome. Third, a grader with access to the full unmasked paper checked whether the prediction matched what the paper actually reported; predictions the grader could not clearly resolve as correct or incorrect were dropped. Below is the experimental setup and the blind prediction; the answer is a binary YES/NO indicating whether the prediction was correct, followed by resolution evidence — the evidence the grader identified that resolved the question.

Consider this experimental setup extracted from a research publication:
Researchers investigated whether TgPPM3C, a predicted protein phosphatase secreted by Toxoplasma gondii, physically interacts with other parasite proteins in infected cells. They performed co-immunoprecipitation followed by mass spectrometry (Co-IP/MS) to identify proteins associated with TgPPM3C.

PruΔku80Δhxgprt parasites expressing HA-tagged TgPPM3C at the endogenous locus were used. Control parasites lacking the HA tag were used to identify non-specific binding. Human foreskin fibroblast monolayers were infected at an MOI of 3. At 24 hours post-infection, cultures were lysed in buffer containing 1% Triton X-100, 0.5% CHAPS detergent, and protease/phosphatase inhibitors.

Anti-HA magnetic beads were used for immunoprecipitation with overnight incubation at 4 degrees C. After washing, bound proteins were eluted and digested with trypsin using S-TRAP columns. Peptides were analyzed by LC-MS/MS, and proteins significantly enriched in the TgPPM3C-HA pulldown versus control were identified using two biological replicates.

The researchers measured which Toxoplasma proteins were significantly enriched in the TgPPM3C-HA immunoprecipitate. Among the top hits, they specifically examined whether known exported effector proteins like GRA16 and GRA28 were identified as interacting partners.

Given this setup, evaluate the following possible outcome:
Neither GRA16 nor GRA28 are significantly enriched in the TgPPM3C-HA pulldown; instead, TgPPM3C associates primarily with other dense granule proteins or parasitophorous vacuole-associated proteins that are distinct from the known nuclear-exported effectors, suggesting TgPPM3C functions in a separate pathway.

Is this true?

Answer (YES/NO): NO